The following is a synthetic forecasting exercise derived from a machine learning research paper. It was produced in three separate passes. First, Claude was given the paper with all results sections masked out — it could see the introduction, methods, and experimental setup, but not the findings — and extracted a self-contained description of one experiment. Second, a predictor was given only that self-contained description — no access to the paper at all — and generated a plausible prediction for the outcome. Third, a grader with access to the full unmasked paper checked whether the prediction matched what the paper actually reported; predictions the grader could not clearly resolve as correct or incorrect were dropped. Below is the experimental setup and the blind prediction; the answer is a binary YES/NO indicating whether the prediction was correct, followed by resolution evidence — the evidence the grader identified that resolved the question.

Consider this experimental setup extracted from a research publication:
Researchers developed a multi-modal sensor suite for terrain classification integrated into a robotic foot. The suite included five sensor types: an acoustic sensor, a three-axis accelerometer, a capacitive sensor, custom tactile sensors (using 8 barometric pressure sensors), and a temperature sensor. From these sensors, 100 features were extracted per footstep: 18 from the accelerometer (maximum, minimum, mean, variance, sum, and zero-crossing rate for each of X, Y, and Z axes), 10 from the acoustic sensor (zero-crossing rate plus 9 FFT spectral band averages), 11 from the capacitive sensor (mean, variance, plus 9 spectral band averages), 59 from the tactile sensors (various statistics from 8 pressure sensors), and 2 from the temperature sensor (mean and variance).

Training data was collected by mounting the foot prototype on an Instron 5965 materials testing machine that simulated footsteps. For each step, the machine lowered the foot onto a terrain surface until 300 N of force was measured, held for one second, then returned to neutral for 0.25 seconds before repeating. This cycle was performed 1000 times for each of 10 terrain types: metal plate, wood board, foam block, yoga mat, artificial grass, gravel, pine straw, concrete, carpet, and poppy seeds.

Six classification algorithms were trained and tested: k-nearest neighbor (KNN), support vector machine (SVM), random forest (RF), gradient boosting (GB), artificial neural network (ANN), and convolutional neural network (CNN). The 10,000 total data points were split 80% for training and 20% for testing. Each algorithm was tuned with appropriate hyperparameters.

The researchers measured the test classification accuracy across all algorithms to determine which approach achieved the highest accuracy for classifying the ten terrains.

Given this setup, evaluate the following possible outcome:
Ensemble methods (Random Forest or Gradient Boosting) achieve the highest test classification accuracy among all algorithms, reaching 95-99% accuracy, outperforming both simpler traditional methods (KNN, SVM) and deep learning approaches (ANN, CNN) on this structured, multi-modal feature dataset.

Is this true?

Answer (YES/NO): NO